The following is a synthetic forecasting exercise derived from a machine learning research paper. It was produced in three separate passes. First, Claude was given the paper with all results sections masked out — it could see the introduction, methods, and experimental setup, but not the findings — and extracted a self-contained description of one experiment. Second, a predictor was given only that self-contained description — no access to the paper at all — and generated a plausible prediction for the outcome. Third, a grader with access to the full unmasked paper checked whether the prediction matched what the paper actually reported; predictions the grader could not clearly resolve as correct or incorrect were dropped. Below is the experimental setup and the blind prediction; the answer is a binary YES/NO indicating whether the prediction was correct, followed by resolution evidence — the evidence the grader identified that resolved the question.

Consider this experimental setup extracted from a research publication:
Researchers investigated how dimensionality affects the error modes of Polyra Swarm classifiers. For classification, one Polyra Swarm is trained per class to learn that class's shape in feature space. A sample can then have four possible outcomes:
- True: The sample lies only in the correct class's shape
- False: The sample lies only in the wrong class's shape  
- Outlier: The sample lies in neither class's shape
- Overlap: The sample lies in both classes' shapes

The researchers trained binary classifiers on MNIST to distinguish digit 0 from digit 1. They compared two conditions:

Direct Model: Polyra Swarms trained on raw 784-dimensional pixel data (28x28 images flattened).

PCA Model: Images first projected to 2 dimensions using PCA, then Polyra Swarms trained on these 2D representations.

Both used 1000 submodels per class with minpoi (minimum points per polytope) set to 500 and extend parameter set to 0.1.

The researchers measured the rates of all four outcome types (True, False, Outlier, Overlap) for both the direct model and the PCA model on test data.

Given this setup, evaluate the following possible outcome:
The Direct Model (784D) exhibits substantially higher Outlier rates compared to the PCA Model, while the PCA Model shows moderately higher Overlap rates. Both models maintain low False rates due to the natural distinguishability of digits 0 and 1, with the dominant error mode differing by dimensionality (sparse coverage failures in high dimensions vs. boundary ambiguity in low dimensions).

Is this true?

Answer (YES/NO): NO